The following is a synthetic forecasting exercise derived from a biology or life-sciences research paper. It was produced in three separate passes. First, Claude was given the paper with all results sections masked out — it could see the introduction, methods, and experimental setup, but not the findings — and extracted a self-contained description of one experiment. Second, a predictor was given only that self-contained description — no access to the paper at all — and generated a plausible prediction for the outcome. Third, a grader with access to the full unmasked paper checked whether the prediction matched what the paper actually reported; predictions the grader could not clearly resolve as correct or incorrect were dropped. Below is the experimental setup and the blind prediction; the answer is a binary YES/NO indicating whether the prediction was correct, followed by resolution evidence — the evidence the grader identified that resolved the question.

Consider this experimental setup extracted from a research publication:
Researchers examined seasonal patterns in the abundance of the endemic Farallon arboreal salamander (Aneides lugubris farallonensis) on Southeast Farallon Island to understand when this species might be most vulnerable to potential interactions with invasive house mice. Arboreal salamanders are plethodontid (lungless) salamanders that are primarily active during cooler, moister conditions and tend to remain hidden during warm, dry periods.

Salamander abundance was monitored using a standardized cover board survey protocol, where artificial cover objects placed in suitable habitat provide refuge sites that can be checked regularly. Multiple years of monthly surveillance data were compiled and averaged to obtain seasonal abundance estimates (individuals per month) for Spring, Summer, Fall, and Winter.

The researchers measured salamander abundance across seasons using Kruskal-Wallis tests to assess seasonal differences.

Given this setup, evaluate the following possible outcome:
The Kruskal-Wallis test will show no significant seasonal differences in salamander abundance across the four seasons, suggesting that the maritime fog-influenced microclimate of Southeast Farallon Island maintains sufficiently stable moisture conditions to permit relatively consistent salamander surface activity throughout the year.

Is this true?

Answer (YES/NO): NO